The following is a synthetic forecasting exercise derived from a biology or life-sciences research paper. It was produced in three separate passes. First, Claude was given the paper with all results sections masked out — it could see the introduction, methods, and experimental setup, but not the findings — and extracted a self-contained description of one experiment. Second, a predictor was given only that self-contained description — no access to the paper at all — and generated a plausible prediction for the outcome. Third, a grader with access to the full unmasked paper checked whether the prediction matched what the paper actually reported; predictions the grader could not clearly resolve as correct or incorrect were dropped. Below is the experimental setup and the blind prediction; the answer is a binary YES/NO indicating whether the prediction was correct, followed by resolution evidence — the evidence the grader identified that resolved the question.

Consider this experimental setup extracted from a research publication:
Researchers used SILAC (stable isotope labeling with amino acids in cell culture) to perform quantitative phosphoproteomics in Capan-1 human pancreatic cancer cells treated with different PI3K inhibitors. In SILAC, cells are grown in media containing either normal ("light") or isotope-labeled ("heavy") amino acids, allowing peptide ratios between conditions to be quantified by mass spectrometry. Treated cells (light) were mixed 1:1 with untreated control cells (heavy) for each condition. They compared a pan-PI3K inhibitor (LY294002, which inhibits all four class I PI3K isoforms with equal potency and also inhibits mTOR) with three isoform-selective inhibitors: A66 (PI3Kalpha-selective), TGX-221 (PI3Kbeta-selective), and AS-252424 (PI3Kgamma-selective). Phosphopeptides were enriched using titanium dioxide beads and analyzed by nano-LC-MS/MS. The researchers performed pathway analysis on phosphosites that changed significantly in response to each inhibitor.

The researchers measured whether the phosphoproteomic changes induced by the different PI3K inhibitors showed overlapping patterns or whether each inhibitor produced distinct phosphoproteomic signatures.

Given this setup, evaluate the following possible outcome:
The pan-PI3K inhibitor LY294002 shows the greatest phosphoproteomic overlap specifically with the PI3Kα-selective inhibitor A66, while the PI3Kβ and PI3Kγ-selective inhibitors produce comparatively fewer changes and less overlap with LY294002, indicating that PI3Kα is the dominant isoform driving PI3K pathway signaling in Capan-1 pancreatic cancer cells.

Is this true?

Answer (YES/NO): NO